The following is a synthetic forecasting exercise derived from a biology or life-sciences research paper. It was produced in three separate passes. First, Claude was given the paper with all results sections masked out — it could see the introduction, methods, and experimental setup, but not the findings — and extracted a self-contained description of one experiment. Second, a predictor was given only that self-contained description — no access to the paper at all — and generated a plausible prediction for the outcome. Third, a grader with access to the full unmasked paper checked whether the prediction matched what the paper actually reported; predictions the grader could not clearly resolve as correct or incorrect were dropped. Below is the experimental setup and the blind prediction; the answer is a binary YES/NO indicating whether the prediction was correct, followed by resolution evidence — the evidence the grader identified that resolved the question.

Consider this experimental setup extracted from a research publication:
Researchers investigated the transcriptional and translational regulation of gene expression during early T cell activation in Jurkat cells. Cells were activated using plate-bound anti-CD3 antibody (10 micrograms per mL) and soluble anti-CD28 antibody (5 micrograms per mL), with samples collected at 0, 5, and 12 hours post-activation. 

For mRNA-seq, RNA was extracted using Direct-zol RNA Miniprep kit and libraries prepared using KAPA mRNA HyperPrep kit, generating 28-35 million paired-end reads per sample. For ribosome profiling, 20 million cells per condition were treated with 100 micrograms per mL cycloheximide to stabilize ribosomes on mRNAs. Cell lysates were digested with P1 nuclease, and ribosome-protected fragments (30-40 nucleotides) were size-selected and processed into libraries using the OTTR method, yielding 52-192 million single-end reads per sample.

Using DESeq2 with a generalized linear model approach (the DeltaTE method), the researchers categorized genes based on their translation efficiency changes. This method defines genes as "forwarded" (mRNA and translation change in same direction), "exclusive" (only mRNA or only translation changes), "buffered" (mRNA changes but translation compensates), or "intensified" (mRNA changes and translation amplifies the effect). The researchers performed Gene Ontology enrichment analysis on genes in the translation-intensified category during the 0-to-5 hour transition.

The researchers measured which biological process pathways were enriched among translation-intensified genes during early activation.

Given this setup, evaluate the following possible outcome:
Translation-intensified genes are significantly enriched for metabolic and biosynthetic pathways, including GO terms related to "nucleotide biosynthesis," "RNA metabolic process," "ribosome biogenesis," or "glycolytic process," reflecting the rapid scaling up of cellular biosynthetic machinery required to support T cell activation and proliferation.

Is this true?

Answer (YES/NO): NO